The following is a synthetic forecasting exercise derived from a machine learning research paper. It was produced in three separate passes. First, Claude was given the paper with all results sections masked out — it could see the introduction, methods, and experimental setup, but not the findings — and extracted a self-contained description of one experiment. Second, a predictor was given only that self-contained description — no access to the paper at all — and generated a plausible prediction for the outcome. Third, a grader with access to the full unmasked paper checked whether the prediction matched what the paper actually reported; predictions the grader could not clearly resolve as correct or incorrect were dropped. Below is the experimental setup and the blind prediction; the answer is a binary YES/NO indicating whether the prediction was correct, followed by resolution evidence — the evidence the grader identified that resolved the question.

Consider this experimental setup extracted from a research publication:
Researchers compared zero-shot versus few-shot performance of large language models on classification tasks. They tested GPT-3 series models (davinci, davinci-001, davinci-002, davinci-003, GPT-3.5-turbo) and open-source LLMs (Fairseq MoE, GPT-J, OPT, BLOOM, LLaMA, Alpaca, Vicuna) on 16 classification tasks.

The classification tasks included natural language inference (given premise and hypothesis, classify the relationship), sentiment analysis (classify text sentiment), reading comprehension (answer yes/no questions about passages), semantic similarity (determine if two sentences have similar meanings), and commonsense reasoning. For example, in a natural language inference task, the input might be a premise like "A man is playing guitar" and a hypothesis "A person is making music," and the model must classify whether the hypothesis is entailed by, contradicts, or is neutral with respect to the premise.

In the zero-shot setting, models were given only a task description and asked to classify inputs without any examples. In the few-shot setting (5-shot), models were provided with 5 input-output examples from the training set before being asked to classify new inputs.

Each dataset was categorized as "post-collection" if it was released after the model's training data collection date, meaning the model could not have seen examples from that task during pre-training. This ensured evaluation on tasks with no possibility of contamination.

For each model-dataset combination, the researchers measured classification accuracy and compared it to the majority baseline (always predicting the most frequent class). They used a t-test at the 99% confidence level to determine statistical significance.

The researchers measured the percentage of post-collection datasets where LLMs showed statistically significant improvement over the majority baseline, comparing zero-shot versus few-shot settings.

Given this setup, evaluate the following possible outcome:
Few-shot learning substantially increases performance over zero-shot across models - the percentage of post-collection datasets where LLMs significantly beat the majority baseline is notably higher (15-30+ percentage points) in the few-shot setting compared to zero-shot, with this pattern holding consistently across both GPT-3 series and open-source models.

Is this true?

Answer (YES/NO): NO